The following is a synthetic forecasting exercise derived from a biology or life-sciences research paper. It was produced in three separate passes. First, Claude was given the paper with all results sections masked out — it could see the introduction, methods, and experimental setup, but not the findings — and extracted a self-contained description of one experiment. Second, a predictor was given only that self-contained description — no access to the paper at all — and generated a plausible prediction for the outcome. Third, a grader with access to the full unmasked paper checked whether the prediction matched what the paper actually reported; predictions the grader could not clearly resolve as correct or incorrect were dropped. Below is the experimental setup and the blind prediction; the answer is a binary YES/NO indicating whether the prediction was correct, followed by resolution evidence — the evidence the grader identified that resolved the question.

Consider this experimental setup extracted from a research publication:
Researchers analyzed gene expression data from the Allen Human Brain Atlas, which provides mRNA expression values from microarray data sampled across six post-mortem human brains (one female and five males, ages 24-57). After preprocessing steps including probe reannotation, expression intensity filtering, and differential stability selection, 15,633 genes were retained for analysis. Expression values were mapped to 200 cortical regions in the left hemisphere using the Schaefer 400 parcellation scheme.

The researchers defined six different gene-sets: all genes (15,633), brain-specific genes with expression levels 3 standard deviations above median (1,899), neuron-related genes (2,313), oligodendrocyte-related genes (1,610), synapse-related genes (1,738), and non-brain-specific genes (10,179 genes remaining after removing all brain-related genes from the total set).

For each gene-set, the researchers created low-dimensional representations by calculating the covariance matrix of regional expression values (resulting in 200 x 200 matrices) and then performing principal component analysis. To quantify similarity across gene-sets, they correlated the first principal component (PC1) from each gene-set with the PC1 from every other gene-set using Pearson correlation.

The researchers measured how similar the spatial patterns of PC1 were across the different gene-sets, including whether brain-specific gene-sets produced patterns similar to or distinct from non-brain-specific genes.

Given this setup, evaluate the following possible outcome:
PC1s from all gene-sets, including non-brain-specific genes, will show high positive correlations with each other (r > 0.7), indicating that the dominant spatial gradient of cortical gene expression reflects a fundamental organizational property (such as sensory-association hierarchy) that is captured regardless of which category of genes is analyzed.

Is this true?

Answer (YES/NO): YES